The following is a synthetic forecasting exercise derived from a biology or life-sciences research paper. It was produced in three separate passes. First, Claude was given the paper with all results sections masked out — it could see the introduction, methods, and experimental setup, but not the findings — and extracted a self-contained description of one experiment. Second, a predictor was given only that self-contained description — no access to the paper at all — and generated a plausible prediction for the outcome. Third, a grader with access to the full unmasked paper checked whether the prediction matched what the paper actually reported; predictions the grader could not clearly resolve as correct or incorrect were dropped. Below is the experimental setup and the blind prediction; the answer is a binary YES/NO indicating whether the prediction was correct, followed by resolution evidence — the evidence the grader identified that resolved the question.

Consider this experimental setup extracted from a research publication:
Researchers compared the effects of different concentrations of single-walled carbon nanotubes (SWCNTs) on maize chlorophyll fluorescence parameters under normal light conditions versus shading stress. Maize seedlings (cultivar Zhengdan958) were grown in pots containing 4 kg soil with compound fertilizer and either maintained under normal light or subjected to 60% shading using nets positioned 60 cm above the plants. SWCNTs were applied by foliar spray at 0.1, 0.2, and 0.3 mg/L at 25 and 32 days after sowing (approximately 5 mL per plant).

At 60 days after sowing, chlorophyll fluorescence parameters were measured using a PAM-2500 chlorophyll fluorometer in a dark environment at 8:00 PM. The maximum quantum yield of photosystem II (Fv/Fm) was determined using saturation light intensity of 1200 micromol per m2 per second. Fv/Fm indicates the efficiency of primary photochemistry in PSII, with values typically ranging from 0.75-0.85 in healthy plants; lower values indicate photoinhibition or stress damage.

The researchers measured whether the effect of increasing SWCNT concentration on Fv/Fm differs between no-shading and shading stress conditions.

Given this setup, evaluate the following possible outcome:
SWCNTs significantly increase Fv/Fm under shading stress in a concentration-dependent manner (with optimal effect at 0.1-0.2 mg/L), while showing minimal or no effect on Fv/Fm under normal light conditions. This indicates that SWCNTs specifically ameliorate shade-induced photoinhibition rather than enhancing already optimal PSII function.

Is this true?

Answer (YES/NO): NO